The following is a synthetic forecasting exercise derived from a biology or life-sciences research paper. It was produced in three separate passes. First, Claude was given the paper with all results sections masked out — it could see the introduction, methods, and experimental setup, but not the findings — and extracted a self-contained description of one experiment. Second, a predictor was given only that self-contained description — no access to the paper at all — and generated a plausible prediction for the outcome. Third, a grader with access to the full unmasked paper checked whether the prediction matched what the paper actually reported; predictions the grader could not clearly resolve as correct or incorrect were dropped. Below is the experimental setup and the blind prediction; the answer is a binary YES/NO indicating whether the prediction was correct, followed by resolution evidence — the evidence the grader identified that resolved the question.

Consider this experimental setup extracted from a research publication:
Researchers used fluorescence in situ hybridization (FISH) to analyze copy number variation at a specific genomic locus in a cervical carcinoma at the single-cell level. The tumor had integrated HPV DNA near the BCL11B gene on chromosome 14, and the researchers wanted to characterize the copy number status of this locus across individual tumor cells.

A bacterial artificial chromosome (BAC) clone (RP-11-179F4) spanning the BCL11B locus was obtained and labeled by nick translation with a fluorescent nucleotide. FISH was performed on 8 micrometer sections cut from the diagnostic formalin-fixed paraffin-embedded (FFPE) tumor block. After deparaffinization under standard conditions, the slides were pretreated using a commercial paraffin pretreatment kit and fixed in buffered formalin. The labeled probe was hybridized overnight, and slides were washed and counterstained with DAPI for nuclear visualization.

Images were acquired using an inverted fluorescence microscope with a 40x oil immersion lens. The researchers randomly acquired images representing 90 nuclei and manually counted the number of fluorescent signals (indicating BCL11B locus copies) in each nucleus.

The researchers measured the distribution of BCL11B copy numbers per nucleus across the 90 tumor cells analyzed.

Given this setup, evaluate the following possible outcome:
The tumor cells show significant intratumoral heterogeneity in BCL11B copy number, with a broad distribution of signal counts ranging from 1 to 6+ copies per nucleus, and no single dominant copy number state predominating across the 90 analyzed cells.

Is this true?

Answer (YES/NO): NO